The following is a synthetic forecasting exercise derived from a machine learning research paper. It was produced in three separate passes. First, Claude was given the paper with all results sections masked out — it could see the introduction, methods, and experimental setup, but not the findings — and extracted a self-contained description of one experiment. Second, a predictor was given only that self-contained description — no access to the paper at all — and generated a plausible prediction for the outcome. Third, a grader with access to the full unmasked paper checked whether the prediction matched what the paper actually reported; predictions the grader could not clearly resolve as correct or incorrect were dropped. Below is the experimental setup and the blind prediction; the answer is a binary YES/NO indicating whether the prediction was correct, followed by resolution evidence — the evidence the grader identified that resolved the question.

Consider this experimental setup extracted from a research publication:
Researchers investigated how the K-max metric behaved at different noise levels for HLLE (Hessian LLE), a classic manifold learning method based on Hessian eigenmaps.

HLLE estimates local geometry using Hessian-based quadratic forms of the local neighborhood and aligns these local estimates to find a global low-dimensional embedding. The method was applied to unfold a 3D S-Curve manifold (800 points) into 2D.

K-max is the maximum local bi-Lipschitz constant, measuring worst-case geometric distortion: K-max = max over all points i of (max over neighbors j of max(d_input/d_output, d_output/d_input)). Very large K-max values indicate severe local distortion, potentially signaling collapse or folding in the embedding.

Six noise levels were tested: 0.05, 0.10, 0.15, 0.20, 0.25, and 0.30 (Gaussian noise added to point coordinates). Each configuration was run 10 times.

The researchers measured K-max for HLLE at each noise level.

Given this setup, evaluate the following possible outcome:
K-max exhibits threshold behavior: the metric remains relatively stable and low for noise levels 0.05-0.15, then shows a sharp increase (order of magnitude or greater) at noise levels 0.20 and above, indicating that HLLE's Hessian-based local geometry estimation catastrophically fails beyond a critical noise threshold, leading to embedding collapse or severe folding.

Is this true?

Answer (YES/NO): NO